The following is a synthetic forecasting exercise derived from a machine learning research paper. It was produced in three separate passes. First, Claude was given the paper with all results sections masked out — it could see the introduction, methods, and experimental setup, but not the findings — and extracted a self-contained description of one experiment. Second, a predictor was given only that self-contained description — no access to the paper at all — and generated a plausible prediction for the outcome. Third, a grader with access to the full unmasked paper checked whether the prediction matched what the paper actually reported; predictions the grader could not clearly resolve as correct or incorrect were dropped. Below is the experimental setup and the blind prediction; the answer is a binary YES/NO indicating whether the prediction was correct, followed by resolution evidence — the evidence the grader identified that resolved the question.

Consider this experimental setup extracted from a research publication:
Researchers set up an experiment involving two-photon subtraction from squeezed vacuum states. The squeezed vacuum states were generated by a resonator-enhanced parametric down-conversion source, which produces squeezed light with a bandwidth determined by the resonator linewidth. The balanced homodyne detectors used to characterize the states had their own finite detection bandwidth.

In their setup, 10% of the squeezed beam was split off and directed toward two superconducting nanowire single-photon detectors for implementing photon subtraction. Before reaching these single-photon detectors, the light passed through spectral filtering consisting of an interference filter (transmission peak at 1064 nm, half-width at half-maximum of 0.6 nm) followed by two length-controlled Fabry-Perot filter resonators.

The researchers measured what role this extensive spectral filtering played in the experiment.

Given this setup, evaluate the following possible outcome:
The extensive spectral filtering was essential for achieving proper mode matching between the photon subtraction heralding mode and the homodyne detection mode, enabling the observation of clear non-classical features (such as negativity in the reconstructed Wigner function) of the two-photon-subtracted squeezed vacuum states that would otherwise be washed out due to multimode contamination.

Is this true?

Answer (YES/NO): NO